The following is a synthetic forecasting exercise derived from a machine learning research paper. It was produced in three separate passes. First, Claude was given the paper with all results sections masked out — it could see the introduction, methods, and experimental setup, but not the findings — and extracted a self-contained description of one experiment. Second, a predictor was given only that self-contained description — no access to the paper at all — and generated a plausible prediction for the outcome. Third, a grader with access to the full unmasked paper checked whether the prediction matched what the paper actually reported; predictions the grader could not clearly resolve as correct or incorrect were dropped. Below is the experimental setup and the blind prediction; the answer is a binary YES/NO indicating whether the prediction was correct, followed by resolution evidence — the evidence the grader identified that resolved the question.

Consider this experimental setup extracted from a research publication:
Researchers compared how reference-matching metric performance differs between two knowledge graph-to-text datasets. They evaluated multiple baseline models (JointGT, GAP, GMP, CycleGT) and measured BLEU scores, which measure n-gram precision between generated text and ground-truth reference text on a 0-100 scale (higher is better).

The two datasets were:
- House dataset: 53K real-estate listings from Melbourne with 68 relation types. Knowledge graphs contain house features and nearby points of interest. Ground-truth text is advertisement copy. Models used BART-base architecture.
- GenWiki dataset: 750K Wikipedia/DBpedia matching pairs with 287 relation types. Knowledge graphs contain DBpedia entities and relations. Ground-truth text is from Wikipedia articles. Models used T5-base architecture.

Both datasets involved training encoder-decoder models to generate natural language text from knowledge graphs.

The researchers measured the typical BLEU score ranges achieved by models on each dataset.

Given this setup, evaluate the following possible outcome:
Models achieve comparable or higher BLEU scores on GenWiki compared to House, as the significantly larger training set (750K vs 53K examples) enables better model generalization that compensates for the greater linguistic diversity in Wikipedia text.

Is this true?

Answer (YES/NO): YES